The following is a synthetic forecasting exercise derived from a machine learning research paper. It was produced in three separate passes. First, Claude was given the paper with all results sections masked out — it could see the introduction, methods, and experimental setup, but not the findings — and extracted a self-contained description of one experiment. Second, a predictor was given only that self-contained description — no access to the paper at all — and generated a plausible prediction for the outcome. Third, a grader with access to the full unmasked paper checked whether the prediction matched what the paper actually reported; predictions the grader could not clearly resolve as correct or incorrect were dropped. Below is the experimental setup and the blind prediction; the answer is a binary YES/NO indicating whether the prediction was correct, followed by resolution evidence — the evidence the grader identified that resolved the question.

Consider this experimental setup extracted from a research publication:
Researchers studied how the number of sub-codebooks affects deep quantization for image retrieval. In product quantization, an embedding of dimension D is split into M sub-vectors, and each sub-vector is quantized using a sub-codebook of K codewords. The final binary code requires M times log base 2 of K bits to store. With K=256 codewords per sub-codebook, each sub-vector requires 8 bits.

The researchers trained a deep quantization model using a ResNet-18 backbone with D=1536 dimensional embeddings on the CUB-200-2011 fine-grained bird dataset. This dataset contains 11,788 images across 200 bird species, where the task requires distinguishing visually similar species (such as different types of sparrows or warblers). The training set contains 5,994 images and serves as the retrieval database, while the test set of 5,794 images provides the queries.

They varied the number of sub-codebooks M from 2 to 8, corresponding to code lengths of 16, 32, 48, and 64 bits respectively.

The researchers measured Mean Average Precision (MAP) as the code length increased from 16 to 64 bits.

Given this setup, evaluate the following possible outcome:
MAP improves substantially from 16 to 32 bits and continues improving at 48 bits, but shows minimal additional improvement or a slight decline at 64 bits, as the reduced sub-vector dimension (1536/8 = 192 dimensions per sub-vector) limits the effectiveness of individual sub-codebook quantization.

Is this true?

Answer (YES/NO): NO